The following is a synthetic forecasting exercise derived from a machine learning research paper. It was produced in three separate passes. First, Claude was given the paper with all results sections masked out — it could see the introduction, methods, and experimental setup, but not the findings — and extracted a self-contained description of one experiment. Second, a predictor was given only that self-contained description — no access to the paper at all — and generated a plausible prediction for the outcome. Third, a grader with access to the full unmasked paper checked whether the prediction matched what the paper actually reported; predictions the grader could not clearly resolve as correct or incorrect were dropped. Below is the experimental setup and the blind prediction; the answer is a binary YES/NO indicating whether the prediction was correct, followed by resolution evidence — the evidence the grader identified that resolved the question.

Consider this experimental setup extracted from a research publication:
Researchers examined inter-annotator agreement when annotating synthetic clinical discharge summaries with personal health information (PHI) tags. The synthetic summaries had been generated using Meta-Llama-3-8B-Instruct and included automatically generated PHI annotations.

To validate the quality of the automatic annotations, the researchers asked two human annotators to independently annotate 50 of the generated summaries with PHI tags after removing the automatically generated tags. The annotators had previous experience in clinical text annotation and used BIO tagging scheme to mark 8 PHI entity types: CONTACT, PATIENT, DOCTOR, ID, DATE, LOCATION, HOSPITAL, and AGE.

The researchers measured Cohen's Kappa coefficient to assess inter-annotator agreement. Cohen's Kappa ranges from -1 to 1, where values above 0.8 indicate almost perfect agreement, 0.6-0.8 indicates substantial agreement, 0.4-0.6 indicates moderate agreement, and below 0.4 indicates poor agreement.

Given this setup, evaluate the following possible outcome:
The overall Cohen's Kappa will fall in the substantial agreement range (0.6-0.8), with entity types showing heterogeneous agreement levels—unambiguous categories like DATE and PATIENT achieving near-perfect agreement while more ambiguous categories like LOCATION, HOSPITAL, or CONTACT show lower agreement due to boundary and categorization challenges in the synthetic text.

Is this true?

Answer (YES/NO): NO